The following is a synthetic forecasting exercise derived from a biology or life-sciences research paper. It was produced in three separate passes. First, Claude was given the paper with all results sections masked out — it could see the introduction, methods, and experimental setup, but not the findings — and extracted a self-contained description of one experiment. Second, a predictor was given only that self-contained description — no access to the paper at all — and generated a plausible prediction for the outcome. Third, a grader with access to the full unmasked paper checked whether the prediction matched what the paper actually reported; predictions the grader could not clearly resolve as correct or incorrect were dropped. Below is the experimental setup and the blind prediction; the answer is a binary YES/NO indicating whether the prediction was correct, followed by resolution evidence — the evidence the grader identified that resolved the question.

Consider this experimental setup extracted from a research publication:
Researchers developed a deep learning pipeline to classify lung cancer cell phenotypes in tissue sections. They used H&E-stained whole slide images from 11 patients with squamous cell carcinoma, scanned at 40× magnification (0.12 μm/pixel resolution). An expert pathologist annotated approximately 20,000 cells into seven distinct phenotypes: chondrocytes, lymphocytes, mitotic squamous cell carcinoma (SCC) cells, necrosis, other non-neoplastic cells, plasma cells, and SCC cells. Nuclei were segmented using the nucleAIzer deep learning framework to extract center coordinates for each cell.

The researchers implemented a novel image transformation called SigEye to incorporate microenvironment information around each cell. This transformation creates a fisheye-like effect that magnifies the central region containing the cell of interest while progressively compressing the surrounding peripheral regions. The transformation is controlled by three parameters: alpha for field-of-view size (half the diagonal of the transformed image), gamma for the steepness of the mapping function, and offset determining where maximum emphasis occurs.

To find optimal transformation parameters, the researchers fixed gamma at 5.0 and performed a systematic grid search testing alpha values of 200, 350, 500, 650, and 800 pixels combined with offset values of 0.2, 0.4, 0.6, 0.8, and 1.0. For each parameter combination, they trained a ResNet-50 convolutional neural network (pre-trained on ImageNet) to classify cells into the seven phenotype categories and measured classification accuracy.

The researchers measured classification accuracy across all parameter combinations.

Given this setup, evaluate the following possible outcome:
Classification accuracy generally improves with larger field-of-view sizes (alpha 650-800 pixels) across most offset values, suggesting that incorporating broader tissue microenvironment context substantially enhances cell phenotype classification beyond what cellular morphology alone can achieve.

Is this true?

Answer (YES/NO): NO